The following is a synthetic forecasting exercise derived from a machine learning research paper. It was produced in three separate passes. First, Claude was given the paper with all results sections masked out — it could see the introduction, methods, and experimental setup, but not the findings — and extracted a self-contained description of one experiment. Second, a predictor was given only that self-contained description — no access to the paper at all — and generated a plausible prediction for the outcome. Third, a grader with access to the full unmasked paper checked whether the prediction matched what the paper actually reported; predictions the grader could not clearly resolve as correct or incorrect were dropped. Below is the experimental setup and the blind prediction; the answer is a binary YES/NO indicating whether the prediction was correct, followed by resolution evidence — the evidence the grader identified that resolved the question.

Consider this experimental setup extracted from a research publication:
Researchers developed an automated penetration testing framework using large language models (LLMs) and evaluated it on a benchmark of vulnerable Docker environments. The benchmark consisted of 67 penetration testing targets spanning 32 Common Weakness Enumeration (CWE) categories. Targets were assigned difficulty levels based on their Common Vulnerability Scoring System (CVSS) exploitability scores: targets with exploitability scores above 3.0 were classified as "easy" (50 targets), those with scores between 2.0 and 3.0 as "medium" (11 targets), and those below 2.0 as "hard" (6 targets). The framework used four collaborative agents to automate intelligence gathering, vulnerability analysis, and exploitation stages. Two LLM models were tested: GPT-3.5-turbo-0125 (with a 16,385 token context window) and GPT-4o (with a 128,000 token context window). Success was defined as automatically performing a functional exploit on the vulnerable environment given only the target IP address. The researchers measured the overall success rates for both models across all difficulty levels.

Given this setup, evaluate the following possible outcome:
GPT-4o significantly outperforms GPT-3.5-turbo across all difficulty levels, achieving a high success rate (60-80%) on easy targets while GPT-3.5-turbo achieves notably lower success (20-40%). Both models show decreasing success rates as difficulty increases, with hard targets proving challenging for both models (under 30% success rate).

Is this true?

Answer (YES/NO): NO